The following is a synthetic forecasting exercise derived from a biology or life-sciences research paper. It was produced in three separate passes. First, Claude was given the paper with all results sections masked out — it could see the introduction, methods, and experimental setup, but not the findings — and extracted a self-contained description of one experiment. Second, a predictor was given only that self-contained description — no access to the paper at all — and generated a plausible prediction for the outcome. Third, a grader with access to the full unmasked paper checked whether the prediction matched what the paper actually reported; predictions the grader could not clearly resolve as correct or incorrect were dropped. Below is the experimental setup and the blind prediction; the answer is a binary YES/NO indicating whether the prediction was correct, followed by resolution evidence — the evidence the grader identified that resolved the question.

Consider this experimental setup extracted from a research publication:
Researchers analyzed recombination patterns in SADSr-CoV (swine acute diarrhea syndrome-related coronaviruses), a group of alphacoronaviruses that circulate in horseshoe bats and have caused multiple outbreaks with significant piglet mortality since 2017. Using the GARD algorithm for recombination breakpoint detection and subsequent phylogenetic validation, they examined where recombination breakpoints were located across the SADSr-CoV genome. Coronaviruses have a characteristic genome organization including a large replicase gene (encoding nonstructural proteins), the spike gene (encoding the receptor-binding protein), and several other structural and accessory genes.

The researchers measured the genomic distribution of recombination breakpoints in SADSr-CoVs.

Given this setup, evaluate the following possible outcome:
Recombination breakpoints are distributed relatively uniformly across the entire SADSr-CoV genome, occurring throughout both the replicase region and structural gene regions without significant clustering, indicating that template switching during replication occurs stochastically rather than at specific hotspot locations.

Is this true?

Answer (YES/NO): NO